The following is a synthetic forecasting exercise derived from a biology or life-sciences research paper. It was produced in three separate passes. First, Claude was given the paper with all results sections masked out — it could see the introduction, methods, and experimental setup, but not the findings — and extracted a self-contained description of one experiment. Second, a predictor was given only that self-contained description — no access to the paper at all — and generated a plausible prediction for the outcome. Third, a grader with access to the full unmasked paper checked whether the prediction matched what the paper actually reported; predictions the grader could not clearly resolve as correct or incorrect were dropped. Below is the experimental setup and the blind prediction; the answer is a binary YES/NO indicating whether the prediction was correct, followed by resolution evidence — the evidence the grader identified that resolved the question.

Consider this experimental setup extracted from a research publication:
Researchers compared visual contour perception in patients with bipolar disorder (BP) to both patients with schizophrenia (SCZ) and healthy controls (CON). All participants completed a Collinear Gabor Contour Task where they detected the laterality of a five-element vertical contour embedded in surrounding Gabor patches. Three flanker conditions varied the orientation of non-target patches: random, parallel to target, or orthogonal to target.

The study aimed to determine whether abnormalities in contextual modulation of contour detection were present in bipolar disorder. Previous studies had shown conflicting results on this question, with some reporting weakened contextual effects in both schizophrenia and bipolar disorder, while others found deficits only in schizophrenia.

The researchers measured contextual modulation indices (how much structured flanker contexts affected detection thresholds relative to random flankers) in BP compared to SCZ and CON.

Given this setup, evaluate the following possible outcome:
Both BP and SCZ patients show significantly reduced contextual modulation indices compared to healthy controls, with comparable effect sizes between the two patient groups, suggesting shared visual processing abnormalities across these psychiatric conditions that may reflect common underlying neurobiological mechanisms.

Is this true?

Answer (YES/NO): NO